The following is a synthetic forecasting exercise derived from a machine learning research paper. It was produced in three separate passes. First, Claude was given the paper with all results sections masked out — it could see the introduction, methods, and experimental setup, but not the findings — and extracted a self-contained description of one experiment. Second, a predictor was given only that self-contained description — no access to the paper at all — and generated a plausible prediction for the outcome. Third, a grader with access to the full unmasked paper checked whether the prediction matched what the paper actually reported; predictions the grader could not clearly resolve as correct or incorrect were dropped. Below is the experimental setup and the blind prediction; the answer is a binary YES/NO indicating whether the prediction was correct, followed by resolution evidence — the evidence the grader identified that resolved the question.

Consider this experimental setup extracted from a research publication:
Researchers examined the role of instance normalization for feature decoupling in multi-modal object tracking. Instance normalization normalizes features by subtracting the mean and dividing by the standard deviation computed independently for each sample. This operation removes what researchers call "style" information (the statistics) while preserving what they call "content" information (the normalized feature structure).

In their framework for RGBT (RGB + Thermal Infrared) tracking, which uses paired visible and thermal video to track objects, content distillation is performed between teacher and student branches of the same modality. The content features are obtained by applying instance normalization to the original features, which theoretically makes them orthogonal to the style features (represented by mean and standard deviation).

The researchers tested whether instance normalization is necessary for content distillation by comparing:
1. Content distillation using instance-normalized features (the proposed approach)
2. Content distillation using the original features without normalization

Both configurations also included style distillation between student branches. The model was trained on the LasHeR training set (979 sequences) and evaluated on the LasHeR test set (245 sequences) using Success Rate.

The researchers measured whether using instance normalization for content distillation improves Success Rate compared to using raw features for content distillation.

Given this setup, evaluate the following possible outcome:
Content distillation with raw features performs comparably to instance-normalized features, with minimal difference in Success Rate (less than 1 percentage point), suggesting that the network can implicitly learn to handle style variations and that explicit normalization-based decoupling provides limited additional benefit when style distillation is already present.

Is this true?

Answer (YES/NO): NO